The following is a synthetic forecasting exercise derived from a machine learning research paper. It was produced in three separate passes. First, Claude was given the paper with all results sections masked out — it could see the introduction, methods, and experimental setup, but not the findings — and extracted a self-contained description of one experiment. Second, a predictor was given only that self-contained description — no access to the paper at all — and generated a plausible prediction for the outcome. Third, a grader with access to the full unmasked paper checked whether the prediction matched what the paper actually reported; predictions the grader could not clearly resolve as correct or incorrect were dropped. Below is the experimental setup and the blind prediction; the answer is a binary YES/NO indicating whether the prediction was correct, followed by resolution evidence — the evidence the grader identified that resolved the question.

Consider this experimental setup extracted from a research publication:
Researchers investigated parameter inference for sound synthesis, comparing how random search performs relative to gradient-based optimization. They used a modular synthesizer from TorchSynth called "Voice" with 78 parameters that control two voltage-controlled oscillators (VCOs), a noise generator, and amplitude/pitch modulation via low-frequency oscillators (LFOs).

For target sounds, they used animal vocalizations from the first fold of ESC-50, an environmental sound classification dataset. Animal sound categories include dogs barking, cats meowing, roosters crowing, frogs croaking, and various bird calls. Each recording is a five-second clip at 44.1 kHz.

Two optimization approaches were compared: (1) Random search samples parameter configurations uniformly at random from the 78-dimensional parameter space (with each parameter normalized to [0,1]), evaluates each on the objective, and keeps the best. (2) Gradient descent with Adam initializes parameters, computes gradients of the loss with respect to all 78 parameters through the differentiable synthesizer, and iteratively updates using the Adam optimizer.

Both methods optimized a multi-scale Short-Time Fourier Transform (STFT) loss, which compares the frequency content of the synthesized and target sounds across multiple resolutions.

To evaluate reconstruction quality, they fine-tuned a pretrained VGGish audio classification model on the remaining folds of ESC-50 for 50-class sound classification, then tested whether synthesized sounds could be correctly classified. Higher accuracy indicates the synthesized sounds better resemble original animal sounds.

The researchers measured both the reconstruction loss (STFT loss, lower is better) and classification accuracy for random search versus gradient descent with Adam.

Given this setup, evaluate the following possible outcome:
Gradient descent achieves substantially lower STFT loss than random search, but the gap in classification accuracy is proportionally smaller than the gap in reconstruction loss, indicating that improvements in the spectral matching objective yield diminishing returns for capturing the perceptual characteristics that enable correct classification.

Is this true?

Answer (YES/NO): NO